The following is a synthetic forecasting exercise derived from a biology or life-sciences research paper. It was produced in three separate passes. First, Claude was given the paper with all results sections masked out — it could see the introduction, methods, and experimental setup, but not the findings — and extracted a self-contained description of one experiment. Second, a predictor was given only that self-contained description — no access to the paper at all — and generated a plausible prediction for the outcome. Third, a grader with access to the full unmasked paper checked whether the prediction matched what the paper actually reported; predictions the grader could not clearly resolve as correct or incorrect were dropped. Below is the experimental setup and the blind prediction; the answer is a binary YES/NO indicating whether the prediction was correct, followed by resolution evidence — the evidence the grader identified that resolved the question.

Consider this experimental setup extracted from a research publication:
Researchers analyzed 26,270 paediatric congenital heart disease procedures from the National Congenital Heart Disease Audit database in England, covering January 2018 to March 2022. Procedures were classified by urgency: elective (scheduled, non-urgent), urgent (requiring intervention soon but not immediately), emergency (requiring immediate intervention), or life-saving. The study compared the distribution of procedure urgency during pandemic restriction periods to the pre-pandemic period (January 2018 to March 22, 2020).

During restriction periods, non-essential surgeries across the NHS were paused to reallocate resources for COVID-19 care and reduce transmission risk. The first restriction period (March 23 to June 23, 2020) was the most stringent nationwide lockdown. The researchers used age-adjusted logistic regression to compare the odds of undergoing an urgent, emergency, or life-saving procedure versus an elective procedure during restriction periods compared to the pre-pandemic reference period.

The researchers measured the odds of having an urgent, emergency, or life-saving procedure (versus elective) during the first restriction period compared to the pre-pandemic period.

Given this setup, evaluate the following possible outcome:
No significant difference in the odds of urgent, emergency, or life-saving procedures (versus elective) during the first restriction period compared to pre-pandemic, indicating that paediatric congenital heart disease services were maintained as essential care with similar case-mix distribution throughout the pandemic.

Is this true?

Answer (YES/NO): NO